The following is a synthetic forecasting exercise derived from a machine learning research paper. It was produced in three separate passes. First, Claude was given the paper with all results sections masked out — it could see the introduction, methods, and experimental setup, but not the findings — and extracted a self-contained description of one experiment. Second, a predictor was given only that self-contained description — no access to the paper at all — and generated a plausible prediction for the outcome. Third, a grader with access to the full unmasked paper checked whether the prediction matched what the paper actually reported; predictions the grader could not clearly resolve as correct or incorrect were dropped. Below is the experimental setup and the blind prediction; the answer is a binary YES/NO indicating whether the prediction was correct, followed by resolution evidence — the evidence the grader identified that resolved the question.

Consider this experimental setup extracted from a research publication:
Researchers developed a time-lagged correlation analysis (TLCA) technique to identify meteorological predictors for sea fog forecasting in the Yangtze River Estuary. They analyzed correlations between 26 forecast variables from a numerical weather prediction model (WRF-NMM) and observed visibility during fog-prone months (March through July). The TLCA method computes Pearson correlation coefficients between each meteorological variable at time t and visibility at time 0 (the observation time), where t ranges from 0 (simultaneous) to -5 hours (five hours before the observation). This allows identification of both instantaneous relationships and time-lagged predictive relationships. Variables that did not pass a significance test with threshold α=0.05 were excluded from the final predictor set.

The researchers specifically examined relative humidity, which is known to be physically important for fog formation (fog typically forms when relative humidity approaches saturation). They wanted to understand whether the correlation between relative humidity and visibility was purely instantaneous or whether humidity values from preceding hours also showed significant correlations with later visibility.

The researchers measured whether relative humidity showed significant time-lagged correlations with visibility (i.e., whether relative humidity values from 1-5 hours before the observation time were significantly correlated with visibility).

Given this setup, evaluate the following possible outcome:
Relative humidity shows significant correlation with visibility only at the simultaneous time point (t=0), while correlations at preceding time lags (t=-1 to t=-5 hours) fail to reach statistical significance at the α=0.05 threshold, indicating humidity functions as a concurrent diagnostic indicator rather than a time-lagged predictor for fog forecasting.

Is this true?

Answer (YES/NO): NO